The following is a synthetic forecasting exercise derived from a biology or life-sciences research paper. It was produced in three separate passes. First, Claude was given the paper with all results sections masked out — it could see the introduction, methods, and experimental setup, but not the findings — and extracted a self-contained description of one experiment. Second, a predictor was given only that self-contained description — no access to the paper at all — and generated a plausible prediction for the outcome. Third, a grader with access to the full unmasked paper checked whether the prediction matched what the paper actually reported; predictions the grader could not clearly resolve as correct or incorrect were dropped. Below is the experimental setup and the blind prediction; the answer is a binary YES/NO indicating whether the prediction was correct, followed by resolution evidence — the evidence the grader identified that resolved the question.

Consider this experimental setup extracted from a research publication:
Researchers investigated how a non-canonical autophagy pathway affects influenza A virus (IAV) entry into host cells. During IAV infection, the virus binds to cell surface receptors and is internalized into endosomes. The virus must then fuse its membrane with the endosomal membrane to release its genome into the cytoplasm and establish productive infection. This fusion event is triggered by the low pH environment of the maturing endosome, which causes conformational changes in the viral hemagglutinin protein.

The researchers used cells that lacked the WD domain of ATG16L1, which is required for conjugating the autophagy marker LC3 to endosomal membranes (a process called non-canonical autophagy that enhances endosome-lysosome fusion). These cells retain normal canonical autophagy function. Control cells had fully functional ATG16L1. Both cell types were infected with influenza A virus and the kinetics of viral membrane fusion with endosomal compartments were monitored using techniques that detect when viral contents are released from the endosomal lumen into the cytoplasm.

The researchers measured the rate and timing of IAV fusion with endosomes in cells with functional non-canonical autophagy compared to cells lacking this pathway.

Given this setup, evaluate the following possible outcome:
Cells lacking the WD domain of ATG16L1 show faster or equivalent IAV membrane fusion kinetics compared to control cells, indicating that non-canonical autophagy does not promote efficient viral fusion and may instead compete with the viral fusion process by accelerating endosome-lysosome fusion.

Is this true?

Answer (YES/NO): YES